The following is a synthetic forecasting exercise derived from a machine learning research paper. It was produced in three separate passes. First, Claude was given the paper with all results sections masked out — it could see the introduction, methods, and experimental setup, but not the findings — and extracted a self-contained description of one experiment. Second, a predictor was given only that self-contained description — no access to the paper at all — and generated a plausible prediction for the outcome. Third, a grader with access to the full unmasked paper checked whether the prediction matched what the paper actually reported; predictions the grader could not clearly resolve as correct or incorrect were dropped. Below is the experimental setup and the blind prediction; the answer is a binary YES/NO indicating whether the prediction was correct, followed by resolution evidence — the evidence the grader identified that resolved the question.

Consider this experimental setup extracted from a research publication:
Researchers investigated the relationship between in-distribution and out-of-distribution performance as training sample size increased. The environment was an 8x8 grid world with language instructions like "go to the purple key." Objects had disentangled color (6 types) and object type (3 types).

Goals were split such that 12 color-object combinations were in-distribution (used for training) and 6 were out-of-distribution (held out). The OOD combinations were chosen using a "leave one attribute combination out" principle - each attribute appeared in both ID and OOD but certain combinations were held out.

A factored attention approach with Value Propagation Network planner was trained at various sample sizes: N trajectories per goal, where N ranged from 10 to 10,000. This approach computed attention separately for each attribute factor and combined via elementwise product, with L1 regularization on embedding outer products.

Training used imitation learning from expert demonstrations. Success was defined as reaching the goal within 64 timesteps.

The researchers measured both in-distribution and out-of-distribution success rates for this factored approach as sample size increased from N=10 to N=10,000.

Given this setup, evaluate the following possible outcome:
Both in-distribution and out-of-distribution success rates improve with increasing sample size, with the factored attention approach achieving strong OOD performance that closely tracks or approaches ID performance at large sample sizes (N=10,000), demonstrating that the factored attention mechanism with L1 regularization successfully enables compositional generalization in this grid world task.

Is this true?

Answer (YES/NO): YES